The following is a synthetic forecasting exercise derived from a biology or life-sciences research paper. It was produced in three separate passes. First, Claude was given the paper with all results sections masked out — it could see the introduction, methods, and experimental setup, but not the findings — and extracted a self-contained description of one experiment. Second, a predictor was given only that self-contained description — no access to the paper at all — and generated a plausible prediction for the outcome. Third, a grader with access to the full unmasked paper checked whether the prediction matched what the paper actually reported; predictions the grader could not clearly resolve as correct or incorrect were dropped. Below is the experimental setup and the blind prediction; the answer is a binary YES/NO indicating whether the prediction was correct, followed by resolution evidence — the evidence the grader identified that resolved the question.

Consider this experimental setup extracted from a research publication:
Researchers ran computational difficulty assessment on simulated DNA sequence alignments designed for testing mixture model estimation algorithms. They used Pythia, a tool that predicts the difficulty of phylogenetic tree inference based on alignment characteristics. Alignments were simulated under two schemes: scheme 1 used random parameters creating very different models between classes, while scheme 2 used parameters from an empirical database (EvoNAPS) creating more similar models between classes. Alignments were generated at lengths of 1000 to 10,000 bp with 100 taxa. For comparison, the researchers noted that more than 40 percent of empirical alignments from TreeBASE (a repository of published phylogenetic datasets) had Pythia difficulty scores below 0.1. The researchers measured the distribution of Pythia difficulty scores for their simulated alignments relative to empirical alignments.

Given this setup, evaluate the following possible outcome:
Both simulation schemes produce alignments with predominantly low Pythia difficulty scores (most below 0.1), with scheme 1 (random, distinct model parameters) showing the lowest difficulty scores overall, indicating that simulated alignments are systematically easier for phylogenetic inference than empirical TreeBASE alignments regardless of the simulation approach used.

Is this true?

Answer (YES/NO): NO